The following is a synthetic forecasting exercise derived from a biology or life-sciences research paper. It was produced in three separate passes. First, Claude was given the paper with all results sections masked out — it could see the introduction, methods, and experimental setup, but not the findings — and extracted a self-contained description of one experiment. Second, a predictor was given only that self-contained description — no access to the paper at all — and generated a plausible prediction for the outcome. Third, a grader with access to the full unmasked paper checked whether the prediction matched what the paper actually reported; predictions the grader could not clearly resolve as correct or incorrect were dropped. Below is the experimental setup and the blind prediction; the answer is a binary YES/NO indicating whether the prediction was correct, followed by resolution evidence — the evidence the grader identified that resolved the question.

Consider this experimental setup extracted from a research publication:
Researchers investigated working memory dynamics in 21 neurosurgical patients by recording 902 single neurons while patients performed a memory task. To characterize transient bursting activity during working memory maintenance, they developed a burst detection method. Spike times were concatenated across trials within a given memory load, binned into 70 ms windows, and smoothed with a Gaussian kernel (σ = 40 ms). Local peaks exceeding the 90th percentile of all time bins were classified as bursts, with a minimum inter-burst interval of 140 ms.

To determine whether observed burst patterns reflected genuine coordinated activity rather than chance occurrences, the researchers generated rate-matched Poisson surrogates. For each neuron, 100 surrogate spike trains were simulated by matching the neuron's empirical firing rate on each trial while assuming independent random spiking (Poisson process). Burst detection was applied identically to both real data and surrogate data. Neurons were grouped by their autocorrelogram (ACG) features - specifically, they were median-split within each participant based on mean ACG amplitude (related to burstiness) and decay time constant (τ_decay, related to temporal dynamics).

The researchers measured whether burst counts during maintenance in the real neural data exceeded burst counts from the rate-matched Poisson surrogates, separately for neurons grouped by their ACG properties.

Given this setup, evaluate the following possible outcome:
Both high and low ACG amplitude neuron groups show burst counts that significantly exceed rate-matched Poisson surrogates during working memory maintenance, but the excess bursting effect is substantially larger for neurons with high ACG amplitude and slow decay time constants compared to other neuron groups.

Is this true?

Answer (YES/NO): NO